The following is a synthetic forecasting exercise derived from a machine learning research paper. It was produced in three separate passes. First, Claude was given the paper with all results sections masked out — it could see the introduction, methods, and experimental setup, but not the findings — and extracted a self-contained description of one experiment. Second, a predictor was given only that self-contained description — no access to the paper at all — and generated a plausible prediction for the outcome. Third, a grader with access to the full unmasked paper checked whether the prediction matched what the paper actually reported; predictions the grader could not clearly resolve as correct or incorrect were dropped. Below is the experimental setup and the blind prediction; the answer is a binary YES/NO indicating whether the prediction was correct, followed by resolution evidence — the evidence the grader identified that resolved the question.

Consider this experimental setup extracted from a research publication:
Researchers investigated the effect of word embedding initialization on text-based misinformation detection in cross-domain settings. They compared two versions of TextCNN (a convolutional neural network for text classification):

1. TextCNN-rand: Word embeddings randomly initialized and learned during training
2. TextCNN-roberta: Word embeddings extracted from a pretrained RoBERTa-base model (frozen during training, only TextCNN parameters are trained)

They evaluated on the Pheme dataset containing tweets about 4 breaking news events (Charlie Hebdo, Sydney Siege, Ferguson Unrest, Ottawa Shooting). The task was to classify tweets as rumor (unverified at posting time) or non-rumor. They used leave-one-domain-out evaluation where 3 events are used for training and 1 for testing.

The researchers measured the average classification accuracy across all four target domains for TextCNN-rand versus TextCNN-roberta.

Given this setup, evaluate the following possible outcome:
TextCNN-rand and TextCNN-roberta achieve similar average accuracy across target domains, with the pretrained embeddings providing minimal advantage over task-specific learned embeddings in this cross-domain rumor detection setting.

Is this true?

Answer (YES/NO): NO